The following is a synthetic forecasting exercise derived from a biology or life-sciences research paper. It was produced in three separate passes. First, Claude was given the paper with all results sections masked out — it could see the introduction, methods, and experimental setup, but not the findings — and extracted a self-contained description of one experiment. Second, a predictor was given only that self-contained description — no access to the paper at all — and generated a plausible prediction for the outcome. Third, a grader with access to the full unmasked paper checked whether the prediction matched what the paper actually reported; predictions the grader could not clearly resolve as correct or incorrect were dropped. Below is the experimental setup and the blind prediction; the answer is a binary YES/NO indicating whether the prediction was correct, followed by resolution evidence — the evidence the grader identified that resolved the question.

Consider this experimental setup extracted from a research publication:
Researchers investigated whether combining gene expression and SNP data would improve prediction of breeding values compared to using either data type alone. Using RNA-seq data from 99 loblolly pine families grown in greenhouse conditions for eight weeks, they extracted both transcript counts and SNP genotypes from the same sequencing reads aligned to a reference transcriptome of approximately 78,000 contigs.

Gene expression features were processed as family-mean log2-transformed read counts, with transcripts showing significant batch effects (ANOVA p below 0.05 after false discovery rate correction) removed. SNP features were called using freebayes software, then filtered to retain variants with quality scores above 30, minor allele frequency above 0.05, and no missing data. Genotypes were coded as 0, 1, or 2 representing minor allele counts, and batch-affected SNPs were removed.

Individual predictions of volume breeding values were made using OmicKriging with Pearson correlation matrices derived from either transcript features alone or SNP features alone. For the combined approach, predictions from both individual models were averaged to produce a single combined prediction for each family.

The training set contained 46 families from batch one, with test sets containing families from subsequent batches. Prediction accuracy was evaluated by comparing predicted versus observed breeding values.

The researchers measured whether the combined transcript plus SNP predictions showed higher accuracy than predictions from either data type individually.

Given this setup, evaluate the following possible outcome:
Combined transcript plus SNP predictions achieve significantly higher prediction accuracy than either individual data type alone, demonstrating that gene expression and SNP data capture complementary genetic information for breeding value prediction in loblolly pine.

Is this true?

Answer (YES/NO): YES